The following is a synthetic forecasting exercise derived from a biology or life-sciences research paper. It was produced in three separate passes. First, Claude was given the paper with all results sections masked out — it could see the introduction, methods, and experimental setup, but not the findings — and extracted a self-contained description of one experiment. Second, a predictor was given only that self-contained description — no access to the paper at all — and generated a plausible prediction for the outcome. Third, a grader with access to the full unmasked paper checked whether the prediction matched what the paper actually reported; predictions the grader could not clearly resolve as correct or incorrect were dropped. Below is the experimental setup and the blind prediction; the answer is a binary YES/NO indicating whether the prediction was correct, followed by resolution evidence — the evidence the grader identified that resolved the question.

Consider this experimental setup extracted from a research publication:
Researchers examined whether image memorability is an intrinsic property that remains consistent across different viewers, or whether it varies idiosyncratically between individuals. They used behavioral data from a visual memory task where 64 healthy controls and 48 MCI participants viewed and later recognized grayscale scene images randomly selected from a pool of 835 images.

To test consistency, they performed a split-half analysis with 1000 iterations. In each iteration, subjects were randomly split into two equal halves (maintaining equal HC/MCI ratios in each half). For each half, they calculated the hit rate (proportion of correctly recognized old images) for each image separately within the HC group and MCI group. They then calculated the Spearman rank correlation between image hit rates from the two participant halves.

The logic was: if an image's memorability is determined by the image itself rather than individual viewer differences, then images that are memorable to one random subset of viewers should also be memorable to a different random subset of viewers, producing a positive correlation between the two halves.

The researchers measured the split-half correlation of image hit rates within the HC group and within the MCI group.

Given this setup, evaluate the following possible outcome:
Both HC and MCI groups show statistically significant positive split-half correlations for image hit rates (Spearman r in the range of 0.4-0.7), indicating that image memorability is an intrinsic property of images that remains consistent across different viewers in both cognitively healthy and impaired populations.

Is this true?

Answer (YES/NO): NO